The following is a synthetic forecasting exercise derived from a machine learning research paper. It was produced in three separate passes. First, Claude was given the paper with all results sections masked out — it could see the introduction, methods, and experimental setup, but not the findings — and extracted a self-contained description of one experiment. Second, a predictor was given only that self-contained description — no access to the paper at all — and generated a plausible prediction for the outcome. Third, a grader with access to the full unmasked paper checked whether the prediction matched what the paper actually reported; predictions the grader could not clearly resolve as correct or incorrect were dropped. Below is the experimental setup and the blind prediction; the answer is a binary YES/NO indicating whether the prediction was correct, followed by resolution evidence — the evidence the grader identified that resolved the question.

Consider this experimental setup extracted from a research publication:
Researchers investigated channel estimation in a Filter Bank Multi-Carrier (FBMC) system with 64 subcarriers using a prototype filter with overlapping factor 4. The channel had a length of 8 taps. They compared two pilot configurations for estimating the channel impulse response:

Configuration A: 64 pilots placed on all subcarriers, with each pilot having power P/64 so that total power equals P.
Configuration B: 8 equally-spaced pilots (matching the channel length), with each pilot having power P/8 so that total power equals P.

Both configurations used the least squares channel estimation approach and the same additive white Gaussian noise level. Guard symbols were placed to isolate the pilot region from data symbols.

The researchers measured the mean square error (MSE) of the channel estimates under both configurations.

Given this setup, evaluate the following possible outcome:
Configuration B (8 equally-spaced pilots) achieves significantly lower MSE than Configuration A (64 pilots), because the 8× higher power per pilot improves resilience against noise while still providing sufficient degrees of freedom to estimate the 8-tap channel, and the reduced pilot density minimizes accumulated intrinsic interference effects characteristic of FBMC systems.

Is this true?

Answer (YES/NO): NO